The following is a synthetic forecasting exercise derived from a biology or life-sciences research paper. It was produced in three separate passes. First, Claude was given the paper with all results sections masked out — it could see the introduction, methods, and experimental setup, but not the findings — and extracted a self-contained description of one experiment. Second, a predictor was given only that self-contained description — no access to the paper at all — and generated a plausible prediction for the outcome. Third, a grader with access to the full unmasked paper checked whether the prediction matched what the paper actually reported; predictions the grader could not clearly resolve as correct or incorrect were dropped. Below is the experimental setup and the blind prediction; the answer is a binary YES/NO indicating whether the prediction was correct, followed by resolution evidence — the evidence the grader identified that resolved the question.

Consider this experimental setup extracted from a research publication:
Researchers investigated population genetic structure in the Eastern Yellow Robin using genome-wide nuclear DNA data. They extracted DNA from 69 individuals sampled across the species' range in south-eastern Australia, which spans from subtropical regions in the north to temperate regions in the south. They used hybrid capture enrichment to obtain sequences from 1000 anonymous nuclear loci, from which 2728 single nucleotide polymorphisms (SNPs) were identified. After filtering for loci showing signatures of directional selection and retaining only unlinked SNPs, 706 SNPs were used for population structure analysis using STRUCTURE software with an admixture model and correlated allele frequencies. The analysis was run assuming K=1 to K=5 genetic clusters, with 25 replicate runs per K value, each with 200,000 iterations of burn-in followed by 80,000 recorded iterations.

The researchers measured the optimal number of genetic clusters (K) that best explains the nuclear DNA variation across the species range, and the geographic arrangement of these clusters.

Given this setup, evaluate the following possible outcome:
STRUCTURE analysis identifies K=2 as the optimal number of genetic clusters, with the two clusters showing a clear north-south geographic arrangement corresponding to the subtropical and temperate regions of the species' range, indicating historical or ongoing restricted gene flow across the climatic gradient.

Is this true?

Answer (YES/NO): NO